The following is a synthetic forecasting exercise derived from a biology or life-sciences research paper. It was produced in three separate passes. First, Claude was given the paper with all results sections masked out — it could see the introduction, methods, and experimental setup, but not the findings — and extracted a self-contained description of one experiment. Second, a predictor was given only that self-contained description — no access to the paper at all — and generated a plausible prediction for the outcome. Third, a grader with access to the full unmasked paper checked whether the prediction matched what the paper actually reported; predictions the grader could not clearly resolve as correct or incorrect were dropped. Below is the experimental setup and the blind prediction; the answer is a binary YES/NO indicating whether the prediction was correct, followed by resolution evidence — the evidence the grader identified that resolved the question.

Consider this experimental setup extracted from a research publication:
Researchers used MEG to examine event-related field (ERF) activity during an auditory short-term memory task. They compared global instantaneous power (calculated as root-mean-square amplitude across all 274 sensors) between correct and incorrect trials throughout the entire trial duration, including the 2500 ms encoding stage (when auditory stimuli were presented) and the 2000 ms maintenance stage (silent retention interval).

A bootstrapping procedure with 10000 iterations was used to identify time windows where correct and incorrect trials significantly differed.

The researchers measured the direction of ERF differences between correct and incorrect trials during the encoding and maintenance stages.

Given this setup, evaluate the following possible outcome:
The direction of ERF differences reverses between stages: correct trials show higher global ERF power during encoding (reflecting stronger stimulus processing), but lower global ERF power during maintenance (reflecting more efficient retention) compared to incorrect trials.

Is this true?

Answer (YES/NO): NO